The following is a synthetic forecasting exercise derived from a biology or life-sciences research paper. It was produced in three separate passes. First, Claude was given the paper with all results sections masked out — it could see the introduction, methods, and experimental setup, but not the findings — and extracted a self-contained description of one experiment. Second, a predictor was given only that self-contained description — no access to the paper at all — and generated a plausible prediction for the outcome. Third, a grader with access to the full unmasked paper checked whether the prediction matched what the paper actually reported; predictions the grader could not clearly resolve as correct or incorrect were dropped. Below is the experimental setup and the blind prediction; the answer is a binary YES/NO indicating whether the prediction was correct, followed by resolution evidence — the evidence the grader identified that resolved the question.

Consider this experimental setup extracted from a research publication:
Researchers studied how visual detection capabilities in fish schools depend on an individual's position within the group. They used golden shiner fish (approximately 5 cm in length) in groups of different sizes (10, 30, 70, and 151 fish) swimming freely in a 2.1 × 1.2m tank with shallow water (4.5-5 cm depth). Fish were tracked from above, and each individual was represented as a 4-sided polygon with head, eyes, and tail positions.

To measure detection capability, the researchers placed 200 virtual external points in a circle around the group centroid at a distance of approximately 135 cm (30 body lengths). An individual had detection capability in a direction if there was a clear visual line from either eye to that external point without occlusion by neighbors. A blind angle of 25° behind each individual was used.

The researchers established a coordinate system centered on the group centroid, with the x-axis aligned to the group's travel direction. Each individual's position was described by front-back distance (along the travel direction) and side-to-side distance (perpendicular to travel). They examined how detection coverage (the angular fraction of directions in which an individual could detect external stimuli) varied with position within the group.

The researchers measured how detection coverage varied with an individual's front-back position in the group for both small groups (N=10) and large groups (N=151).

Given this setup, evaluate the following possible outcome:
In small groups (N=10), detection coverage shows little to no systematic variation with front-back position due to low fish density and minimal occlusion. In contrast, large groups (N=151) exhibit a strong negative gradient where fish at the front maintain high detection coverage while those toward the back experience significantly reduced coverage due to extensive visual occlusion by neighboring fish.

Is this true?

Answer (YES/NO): YES